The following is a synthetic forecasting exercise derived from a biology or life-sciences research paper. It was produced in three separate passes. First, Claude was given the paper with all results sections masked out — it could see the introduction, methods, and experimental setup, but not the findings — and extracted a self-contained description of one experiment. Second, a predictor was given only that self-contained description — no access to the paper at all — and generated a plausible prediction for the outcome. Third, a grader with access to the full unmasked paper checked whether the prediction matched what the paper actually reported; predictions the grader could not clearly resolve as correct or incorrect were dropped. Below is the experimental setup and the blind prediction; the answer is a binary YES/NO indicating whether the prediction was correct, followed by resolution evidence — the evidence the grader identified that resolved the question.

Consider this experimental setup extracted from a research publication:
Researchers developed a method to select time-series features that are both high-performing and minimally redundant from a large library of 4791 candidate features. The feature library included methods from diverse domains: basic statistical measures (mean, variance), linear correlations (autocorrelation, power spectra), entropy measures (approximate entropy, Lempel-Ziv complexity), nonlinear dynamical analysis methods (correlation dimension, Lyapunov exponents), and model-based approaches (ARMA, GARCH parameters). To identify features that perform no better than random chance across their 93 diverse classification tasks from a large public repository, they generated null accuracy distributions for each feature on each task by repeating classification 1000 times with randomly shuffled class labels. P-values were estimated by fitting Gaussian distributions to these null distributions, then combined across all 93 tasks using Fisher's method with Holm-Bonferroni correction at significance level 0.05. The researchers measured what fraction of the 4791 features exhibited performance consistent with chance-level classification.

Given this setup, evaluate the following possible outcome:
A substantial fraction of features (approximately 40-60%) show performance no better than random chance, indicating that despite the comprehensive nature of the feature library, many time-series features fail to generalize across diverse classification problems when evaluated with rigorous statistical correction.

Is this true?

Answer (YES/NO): NO